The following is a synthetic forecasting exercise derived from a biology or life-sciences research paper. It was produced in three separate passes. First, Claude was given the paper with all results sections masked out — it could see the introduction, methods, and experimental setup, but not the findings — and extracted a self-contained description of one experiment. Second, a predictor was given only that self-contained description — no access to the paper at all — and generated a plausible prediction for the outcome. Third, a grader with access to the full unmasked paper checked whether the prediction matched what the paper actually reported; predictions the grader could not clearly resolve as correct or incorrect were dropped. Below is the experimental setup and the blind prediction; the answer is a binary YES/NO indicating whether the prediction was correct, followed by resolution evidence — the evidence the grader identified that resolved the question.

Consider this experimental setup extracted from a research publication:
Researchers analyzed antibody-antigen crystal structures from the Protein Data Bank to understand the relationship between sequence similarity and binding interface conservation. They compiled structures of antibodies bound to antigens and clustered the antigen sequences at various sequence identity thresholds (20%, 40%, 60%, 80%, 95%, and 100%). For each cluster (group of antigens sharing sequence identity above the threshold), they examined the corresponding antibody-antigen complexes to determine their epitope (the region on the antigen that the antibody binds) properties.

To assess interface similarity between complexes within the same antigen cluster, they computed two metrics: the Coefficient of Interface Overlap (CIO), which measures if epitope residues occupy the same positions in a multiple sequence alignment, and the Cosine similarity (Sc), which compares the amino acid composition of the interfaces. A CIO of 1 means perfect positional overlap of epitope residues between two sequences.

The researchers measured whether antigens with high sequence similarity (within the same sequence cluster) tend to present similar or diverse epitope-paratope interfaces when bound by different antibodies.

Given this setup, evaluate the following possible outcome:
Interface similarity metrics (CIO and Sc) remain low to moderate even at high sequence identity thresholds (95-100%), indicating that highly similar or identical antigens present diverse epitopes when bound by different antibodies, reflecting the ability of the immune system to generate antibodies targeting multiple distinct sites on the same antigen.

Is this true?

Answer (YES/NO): NO